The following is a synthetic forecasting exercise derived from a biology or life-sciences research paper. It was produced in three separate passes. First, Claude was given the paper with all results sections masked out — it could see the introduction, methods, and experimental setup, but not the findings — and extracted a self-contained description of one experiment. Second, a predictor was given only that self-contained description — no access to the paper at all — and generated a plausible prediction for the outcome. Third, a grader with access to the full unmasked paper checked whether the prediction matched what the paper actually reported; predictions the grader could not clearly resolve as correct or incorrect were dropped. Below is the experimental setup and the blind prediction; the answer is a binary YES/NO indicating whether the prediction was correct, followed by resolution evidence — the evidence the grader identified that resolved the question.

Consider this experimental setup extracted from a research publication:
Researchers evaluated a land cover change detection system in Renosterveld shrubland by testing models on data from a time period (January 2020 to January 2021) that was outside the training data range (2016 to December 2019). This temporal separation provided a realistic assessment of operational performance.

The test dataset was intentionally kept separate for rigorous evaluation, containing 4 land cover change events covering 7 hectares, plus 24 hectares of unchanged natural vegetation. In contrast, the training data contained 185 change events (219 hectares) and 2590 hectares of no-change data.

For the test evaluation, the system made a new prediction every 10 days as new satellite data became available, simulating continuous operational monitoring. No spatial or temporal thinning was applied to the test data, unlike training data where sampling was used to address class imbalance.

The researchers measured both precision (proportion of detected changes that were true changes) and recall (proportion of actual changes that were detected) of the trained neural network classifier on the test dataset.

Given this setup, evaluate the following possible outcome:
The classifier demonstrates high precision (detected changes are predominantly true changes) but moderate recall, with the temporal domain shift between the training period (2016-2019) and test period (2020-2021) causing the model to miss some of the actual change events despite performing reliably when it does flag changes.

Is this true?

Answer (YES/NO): NO